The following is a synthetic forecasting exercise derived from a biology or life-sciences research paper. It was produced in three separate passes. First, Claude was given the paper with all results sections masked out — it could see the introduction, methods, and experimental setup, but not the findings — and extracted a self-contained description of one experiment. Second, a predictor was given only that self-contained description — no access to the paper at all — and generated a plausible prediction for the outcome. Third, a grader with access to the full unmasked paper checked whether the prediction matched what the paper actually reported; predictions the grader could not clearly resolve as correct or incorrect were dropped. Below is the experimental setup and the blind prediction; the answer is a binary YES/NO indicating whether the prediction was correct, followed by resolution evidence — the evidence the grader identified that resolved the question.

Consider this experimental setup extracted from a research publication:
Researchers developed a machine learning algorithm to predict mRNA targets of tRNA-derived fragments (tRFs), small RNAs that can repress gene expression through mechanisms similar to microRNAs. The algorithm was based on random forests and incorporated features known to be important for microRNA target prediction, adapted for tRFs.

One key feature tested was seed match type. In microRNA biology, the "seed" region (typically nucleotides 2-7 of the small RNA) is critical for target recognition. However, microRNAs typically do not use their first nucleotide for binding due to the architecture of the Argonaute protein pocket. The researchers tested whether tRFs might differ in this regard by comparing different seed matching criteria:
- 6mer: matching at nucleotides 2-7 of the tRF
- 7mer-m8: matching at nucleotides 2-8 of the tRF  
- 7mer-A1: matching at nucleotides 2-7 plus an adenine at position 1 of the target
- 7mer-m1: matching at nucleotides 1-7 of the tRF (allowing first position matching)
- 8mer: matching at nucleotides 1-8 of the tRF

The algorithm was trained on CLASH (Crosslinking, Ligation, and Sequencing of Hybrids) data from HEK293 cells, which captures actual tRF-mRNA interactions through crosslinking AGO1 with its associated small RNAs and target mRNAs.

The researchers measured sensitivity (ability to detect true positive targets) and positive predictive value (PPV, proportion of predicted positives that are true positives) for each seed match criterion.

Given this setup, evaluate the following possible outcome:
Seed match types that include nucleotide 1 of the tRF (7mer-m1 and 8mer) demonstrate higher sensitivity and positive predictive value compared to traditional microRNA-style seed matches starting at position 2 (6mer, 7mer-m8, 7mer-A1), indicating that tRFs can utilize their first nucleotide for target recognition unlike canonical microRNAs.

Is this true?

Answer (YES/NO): YES